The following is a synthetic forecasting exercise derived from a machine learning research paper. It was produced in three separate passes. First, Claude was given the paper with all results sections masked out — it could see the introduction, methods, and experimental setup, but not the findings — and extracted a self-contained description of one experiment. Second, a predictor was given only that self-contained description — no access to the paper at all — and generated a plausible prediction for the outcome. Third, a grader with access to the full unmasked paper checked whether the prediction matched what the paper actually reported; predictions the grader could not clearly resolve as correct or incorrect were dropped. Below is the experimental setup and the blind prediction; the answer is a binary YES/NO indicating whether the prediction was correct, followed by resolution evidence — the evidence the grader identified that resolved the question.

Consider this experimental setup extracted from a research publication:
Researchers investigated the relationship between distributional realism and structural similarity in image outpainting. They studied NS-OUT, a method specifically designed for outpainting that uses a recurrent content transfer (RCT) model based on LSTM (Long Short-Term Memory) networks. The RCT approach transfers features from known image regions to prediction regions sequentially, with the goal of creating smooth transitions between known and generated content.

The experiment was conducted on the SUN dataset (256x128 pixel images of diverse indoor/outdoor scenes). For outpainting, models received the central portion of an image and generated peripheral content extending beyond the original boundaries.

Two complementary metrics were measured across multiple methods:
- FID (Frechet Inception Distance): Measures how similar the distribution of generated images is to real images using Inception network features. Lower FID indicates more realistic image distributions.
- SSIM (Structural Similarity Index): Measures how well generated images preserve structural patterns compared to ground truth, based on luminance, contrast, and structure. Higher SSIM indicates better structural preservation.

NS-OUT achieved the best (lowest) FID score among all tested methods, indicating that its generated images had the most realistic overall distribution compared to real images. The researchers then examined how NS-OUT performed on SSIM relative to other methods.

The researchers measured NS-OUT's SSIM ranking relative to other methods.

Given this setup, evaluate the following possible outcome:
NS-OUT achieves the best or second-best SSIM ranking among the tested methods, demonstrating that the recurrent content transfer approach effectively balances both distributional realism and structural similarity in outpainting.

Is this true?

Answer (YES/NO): NO